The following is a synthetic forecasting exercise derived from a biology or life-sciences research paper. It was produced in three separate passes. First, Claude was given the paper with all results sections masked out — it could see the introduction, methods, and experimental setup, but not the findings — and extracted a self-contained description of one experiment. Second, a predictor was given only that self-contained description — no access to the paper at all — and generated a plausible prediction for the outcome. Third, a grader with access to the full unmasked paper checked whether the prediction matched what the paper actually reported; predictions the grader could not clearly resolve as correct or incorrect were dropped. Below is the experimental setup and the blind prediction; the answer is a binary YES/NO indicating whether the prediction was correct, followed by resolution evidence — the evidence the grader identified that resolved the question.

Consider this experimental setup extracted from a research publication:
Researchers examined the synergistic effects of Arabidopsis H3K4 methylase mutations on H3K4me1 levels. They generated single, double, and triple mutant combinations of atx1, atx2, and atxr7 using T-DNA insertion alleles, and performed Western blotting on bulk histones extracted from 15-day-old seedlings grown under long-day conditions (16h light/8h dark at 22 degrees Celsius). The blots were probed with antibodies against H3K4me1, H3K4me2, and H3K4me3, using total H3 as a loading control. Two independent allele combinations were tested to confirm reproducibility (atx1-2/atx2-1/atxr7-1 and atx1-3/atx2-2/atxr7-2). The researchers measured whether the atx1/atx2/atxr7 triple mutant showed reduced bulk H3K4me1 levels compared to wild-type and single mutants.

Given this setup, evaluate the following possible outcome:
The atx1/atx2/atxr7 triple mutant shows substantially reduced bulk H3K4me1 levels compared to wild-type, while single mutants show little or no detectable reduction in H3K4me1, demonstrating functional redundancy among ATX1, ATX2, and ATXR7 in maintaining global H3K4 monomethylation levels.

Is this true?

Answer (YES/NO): YES